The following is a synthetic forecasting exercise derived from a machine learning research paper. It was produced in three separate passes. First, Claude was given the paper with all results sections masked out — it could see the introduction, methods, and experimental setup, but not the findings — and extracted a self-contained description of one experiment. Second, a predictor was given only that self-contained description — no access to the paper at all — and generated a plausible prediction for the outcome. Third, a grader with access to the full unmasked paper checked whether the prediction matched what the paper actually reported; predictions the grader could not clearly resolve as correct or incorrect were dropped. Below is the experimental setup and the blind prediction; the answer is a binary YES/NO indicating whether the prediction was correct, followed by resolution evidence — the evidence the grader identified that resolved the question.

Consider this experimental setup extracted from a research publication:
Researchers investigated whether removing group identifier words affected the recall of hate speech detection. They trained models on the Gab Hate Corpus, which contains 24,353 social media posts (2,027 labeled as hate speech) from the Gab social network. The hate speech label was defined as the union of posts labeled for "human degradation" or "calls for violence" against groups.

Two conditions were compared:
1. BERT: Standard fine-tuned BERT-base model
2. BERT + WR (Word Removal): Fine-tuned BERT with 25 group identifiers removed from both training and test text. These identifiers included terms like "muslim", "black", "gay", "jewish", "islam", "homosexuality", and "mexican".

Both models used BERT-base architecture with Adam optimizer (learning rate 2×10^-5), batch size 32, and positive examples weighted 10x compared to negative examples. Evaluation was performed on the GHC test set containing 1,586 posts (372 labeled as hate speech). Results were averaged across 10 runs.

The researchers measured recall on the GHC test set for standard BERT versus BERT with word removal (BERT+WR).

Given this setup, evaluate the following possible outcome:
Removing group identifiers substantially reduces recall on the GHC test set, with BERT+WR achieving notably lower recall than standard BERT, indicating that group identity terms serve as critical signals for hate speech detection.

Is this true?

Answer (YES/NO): YES